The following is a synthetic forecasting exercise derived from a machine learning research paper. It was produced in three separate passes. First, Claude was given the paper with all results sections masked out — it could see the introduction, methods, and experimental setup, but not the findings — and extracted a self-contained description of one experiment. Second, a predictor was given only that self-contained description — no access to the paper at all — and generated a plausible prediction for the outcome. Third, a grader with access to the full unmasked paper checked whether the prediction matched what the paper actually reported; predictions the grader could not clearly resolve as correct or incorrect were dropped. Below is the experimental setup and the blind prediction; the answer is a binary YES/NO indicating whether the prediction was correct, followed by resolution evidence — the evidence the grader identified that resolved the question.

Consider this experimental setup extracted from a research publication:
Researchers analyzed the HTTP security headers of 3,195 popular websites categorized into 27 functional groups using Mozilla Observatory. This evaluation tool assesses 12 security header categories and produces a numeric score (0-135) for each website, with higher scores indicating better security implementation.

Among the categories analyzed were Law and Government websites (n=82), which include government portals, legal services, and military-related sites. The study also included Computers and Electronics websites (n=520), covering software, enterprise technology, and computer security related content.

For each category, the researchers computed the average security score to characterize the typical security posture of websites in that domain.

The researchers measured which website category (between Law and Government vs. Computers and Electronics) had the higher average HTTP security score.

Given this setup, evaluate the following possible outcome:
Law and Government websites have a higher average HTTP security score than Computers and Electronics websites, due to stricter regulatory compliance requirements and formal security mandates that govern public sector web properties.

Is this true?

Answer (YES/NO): YES